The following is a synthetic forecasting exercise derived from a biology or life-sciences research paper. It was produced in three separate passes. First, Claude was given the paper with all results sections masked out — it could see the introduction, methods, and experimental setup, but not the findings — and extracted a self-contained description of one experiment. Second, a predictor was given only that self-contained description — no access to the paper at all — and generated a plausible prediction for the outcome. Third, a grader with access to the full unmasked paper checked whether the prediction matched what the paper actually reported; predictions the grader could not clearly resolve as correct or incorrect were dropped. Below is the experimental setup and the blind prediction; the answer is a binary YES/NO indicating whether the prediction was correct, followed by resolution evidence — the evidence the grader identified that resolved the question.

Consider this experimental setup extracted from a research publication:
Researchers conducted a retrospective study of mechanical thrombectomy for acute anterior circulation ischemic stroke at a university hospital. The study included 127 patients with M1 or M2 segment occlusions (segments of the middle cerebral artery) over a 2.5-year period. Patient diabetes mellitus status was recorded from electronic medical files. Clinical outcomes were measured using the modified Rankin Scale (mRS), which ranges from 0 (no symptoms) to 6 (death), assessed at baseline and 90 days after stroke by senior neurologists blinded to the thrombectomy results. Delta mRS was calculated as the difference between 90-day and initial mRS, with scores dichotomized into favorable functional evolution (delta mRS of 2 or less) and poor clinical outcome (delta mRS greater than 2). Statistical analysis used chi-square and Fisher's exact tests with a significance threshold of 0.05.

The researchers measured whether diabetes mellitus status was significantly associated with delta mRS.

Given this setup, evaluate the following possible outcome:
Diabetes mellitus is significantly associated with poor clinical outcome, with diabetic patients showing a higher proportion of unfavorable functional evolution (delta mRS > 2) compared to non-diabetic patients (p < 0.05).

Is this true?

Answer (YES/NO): NO